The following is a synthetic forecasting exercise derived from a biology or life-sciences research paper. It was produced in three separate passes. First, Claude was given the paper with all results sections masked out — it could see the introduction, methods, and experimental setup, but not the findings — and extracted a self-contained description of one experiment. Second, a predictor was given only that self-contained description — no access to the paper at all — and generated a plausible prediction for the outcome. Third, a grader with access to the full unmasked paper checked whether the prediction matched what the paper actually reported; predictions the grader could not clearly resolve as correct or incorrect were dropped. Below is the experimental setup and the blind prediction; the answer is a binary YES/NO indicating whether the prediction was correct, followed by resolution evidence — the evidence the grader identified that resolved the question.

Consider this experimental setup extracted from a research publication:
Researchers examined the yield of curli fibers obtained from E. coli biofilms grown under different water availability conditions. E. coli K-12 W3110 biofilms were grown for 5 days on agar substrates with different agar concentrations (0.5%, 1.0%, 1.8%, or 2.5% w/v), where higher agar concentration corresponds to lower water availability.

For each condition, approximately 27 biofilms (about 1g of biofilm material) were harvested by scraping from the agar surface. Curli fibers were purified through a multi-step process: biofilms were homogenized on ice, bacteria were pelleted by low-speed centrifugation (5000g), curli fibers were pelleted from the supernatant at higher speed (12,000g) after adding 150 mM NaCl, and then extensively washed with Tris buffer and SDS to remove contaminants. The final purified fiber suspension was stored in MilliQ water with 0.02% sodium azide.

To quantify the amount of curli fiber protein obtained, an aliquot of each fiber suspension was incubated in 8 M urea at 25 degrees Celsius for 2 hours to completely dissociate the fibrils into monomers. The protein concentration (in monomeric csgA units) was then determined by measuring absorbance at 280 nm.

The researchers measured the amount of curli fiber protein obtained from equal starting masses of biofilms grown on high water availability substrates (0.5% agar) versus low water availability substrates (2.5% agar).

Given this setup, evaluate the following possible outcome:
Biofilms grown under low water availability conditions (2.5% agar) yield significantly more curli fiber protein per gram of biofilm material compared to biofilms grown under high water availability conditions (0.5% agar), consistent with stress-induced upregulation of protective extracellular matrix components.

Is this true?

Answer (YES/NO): NO